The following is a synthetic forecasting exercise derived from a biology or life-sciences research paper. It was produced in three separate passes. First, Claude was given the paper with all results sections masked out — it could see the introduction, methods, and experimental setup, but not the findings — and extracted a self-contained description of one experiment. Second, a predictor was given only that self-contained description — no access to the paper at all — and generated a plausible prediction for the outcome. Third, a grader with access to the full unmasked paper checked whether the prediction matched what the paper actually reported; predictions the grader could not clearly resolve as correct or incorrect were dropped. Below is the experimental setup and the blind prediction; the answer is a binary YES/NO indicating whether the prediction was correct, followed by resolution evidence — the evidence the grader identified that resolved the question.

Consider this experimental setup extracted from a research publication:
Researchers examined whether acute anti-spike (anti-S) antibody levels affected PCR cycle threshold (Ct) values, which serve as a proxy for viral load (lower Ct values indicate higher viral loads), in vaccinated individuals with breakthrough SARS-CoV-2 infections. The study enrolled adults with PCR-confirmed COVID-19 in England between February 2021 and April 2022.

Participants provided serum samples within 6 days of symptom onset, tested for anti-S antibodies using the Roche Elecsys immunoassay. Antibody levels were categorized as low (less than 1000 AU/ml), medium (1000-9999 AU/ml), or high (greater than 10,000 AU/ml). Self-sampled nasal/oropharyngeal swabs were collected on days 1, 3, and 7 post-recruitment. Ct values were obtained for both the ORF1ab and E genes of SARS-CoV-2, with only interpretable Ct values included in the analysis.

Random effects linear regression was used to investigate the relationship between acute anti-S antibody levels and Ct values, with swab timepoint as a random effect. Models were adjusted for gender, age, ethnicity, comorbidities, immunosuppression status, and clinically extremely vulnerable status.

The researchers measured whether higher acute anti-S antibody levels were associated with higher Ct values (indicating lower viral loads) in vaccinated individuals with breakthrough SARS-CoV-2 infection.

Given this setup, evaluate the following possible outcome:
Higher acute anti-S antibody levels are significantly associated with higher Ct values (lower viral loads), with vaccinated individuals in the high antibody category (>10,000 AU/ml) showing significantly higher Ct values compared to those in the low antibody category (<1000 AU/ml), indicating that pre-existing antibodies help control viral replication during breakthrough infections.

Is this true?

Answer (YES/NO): NO